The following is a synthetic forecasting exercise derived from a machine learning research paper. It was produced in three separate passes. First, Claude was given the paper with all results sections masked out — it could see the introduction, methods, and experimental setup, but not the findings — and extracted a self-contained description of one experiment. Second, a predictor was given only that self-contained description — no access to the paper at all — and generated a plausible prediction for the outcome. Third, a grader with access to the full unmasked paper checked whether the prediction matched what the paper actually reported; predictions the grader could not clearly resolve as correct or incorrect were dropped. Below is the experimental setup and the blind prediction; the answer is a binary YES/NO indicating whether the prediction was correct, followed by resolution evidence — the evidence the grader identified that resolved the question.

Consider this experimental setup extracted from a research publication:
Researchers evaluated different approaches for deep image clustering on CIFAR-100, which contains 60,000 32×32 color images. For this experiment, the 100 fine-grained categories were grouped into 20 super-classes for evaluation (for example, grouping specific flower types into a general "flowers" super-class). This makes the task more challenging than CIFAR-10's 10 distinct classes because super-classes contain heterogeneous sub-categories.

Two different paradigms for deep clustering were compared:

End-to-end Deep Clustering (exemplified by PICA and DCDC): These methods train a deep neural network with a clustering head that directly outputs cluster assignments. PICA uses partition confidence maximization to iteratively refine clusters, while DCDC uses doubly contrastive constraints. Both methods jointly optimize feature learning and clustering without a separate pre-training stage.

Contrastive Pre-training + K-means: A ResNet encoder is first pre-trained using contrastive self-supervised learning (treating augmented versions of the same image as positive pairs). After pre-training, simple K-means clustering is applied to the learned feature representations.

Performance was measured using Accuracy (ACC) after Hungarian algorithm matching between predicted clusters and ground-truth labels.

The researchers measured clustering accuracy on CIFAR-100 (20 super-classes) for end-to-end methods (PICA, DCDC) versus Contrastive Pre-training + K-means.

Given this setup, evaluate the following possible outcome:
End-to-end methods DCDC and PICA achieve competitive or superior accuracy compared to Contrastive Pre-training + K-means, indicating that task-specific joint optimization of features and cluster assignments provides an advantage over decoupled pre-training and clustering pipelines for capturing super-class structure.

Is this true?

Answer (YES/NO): NO